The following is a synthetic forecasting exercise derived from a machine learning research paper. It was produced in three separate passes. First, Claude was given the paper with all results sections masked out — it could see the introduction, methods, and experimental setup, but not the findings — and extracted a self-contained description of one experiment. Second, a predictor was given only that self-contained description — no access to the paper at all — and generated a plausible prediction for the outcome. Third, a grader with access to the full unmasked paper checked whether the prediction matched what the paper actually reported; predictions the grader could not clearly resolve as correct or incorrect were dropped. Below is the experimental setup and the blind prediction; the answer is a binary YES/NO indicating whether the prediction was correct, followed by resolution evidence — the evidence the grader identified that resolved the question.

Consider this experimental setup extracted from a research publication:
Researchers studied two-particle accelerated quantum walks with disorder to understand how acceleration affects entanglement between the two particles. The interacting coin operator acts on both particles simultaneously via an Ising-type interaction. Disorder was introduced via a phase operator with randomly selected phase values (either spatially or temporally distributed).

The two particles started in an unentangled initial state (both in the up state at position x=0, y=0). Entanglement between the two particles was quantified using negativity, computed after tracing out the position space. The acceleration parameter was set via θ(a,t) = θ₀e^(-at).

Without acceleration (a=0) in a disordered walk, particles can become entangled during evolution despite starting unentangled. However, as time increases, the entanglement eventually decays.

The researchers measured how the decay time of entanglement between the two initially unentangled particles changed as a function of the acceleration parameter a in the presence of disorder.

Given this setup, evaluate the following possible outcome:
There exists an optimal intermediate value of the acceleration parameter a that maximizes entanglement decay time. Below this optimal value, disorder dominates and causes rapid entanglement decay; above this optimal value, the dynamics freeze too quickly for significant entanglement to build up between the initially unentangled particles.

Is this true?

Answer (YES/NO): NO